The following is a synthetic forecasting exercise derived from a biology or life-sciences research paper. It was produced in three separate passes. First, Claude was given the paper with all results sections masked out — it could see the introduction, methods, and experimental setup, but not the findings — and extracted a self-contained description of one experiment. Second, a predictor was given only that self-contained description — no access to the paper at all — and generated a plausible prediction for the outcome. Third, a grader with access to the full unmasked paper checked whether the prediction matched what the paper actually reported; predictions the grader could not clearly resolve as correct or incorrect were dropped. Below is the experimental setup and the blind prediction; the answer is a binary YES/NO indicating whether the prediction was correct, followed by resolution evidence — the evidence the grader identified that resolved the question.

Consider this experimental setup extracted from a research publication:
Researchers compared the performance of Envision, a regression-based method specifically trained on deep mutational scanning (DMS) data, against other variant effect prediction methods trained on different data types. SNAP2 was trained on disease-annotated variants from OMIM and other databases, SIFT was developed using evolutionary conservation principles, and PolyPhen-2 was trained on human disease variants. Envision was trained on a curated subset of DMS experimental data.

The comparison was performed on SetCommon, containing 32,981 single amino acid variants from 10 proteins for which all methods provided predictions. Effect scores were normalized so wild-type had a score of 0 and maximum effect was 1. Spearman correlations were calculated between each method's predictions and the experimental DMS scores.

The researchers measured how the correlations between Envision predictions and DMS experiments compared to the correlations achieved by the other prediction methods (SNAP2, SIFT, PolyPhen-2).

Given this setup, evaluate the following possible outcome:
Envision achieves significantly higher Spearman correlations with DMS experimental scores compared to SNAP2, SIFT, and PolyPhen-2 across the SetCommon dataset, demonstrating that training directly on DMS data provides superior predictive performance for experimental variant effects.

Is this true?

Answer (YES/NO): NO